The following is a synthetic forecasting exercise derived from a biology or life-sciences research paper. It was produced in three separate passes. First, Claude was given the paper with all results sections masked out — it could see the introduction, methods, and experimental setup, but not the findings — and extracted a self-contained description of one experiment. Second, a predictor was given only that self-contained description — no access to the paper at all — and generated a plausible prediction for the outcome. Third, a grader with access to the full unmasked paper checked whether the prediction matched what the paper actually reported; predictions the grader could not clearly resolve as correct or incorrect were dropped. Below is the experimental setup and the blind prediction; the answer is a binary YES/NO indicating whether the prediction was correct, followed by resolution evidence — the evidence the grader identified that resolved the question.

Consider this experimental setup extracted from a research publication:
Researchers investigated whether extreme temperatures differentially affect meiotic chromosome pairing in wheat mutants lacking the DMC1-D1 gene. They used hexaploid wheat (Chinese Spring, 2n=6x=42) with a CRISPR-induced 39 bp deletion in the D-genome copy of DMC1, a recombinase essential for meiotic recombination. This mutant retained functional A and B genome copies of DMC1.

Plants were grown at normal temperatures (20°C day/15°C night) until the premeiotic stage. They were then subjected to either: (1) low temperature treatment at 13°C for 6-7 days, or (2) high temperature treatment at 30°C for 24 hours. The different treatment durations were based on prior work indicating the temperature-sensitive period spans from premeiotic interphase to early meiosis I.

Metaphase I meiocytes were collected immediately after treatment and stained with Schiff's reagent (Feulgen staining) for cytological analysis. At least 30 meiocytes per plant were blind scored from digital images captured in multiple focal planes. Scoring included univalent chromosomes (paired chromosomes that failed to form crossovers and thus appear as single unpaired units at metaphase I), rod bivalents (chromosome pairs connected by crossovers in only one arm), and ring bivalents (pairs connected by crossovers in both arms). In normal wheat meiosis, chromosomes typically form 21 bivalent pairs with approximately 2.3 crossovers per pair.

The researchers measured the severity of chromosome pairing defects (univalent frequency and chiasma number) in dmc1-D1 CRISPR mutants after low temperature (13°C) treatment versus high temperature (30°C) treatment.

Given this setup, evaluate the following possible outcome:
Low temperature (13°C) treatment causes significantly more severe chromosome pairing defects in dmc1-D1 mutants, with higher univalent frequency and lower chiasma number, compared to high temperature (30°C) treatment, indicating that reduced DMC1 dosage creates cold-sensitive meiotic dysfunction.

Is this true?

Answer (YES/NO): YES